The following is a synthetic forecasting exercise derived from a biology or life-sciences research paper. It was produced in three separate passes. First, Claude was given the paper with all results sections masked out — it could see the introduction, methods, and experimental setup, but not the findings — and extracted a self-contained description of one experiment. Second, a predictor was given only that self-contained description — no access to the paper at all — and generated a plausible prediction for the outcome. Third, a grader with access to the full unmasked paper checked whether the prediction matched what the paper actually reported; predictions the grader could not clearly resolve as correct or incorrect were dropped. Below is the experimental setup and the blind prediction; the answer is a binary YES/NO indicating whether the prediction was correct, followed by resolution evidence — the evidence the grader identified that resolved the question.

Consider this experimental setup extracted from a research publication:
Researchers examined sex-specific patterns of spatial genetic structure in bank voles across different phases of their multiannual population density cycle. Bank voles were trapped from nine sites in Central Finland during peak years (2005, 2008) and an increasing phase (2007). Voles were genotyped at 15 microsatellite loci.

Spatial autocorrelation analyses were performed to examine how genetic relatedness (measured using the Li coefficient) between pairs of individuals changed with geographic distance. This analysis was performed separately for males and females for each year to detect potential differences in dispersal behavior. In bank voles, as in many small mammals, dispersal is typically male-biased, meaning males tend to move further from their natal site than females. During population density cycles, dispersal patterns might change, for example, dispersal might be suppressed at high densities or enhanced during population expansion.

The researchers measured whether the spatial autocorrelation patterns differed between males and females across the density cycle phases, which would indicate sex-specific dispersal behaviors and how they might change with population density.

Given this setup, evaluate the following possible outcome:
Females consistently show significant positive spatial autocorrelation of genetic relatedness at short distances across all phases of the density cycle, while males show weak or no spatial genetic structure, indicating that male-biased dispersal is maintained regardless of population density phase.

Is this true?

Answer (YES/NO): NO